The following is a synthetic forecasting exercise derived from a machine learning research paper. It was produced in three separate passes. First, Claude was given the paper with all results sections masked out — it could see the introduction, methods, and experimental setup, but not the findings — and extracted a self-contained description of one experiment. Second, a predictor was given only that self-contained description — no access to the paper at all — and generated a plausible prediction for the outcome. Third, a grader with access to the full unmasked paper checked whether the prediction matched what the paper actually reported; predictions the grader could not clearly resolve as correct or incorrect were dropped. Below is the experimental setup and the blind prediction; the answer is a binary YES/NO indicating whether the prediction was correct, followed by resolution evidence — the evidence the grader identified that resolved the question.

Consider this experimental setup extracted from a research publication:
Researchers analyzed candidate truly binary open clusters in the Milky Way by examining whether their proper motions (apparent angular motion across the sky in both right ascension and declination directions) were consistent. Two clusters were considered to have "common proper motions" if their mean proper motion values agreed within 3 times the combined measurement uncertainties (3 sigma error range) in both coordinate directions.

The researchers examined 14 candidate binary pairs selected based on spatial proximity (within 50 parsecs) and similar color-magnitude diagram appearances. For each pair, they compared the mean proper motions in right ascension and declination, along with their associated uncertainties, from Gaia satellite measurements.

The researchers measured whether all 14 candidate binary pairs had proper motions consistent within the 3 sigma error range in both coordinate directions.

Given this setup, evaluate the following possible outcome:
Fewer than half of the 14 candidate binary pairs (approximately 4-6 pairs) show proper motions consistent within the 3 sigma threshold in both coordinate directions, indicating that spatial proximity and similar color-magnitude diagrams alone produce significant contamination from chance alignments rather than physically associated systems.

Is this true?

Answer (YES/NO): NO